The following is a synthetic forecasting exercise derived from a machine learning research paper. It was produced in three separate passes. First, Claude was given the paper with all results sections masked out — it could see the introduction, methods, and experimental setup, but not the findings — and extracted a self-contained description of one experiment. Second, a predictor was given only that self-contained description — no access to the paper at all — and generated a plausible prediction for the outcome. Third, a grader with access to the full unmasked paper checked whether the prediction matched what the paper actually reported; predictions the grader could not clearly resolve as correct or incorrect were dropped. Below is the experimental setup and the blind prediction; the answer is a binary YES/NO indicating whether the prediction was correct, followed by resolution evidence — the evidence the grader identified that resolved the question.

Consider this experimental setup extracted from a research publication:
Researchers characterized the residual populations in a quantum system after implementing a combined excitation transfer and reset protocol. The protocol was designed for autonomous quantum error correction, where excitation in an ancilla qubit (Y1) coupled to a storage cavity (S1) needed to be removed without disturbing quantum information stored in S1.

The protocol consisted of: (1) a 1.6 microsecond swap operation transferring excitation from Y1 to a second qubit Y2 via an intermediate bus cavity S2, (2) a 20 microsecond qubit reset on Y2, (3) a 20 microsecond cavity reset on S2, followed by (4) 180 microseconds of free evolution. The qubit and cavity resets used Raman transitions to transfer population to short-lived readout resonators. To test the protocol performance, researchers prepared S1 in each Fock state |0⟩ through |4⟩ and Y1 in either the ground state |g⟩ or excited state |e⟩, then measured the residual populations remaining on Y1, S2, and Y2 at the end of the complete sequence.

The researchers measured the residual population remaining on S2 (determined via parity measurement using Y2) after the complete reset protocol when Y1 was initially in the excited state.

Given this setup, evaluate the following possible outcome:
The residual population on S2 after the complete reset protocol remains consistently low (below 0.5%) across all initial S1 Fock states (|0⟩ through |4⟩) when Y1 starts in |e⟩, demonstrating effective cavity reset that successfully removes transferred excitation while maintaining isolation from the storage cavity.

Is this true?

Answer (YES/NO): NO